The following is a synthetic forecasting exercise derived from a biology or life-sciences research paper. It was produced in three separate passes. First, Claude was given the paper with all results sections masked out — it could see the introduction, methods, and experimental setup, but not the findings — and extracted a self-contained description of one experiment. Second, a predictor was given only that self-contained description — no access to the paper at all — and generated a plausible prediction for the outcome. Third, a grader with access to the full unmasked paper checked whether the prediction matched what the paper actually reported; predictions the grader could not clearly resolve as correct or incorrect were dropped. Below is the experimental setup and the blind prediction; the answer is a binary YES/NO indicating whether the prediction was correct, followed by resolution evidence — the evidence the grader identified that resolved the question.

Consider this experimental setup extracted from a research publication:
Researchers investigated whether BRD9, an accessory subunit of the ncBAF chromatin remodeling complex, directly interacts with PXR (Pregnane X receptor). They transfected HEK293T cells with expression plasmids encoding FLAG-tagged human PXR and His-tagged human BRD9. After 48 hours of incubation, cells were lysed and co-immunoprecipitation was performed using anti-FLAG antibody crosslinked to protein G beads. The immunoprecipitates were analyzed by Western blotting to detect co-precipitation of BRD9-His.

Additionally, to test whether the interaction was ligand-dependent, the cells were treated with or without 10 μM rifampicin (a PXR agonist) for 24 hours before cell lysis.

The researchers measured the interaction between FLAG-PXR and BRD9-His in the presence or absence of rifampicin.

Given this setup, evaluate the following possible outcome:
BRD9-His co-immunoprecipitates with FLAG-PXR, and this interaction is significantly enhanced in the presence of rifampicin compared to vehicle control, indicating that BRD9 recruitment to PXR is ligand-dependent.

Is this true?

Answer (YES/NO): YES